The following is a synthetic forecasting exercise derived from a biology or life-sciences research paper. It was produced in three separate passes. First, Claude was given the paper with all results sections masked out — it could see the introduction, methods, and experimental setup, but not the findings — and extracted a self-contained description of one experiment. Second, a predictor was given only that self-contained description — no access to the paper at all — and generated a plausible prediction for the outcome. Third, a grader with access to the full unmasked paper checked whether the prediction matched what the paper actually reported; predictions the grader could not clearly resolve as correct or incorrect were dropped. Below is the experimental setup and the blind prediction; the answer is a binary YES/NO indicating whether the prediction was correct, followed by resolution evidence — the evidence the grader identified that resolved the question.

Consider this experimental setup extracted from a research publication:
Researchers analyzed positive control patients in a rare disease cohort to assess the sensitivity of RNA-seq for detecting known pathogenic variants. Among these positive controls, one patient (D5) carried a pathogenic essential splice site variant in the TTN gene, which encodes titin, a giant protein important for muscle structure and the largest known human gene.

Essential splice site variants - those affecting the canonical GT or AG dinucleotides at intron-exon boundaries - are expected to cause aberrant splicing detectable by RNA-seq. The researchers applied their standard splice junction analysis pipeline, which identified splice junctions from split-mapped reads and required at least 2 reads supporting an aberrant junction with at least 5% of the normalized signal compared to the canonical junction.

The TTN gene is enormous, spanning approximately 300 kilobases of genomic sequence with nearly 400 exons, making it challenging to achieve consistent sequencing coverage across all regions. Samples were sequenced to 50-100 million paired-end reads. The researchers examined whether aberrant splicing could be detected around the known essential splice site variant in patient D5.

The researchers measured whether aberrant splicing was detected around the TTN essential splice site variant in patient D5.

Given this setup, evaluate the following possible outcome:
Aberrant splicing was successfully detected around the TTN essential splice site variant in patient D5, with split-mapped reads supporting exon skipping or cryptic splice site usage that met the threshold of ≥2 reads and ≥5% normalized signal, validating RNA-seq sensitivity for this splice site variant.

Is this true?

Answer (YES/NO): NO